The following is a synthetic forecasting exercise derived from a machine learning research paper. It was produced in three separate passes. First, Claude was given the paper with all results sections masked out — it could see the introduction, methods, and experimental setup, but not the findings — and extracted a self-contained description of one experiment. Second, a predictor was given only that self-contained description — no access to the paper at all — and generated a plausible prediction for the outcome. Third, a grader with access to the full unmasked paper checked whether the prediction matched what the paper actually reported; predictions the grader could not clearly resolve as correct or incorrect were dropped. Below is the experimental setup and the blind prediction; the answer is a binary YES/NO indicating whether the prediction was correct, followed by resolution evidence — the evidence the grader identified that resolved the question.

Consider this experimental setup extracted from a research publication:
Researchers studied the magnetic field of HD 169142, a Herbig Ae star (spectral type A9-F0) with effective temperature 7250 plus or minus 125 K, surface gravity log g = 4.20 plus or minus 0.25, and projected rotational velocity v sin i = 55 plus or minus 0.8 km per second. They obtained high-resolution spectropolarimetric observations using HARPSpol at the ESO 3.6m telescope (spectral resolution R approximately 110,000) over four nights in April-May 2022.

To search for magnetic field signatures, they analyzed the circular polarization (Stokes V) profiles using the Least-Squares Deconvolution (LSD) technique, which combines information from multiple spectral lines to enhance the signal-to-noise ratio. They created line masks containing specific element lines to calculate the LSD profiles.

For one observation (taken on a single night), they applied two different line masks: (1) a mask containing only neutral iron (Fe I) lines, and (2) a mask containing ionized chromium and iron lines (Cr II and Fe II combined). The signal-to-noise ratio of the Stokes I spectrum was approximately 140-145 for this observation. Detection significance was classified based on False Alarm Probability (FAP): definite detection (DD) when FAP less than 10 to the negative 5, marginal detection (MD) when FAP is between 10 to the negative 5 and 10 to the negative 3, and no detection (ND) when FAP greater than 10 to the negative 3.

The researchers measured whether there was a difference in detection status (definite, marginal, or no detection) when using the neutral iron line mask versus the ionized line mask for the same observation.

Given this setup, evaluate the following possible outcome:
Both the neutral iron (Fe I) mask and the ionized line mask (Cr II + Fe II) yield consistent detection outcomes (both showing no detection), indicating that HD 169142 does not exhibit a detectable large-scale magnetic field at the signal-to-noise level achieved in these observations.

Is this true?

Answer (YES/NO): NO